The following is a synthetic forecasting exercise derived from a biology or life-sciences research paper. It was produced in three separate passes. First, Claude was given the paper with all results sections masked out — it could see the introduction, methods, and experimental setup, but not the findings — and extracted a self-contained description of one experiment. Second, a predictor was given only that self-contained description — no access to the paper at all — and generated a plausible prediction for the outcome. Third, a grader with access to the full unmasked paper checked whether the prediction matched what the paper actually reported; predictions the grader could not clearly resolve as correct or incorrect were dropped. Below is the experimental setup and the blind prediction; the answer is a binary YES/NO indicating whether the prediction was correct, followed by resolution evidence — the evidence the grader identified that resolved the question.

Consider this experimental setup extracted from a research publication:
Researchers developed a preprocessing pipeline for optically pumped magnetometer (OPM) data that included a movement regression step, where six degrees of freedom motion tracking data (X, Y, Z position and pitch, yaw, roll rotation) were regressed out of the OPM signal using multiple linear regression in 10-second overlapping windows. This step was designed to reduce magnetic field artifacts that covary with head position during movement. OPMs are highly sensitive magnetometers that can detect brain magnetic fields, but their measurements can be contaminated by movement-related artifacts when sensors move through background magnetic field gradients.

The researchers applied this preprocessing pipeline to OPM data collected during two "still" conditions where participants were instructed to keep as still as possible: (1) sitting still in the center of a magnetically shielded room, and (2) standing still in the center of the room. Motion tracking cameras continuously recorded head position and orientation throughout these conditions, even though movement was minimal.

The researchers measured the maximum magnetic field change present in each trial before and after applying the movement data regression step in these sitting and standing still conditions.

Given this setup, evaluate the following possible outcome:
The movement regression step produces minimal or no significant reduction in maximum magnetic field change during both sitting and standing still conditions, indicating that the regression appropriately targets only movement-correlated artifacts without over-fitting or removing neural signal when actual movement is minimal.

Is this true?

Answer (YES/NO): NO